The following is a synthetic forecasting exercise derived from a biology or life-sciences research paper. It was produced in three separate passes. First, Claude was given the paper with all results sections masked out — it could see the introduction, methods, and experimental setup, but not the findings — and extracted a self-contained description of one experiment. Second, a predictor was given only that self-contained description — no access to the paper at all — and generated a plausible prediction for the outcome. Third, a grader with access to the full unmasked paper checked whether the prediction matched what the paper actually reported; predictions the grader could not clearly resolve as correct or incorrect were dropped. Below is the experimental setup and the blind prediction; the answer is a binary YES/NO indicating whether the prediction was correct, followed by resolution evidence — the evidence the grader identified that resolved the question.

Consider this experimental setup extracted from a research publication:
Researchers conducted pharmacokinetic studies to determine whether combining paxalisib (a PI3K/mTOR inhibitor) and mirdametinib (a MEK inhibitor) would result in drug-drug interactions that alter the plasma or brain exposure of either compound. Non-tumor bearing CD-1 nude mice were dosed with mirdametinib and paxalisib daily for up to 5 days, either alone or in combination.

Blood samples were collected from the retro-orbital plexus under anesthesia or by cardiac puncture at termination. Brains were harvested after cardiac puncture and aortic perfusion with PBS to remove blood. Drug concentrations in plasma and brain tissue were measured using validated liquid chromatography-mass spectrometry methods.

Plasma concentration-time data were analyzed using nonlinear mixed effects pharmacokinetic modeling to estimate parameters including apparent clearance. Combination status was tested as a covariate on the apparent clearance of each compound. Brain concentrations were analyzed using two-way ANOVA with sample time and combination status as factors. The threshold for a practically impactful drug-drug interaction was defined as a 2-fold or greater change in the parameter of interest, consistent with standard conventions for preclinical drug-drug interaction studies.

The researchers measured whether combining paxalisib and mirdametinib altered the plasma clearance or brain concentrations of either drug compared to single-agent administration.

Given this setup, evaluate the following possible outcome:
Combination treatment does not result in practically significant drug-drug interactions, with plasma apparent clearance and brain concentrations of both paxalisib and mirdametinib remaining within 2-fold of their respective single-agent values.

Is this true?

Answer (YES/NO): YES